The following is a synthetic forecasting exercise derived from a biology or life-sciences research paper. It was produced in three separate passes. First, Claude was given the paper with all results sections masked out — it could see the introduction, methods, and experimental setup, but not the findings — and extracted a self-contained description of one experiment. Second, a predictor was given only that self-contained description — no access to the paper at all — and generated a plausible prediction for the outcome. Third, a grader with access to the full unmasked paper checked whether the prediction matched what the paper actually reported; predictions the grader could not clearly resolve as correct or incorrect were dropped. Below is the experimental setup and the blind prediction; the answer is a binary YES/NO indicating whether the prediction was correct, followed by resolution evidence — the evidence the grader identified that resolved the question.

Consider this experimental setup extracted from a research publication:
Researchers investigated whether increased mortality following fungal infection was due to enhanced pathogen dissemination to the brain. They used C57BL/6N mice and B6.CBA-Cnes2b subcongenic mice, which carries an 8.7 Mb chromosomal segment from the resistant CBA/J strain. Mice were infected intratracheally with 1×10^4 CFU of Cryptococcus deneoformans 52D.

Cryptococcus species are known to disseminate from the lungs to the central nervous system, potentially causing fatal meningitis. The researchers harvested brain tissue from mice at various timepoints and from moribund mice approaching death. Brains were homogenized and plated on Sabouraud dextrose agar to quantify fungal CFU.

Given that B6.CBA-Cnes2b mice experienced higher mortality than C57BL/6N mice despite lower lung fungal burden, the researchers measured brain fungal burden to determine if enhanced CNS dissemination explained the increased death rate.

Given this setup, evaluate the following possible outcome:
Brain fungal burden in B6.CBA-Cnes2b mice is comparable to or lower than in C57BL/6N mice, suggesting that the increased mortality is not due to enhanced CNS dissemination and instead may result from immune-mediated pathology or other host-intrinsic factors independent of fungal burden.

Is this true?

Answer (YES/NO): YES